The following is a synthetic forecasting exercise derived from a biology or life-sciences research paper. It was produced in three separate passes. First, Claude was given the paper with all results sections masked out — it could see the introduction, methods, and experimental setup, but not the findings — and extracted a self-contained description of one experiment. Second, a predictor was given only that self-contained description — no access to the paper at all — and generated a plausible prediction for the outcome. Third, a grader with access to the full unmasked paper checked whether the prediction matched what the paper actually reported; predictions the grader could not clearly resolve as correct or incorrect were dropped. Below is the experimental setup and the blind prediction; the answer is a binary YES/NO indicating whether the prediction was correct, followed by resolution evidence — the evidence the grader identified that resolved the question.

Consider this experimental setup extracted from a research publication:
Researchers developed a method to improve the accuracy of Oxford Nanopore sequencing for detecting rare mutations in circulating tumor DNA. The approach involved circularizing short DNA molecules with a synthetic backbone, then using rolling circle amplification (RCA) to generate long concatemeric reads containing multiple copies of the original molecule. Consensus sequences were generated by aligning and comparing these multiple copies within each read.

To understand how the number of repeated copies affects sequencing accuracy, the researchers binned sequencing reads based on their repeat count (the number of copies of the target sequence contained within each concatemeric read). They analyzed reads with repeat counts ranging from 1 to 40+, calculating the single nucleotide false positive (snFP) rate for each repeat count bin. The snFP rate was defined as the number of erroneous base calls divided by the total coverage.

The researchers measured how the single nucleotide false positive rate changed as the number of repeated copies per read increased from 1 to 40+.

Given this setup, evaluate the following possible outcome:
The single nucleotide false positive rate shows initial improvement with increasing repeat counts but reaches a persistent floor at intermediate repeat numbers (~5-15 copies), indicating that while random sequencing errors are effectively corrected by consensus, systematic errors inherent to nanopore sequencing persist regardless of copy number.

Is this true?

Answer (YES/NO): YES